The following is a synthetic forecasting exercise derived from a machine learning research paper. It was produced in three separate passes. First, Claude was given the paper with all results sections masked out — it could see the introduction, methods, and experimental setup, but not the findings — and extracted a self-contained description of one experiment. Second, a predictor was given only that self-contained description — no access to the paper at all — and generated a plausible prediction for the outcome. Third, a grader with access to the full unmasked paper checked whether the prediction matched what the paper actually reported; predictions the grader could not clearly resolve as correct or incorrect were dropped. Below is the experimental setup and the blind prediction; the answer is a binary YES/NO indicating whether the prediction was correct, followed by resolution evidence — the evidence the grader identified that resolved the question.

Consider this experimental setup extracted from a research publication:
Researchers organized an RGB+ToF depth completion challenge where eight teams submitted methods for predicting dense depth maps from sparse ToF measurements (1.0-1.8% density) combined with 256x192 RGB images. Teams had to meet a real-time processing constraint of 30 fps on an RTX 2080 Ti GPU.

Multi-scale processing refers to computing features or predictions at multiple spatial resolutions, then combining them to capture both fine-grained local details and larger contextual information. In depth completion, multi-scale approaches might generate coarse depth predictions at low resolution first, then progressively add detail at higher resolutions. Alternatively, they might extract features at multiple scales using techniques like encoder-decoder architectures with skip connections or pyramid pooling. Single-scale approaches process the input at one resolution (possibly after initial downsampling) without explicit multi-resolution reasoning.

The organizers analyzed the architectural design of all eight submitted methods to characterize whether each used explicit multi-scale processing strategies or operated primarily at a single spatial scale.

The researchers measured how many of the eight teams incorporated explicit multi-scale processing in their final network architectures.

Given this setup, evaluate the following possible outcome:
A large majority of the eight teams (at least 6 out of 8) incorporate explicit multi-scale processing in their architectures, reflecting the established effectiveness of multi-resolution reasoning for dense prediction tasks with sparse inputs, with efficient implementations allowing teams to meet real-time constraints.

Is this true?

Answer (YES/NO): NO